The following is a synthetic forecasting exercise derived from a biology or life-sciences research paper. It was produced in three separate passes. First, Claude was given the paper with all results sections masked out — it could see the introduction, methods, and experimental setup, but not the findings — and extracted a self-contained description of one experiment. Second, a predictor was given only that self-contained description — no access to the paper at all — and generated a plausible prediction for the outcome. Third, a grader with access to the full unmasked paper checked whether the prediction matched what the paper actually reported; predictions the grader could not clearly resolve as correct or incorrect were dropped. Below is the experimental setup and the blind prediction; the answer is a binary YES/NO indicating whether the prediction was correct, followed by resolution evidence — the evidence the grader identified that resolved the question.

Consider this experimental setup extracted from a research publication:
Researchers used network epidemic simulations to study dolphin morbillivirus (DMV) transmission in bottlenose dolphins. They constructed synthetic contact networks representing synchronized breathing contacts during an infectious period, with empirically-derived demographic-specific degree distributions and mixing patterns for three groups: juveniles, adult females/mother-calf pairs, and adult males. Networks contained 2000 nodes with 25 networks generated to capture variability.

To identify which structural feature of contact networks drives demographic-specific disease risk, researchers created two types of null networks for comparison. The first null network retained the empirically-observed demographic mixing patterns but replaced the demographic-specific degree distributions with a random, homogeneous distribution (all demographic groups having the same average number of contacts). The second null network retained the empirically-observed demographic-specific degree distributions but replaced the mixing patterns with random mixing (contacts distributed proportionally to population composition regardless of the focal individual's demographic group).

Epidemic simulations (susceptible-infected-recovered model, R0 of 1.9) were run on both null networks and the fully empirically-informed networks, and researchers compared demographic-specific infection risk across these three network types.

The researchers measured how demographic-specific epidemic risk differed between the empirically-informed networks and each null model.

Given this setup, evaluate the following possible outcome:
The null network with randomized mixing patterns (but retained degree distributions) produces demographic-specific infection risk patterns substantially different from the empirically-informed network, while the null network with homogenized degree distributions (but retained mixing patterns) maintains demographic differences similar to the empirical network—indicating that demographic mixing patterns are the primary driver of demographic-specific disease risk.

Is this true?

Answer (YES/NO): NO